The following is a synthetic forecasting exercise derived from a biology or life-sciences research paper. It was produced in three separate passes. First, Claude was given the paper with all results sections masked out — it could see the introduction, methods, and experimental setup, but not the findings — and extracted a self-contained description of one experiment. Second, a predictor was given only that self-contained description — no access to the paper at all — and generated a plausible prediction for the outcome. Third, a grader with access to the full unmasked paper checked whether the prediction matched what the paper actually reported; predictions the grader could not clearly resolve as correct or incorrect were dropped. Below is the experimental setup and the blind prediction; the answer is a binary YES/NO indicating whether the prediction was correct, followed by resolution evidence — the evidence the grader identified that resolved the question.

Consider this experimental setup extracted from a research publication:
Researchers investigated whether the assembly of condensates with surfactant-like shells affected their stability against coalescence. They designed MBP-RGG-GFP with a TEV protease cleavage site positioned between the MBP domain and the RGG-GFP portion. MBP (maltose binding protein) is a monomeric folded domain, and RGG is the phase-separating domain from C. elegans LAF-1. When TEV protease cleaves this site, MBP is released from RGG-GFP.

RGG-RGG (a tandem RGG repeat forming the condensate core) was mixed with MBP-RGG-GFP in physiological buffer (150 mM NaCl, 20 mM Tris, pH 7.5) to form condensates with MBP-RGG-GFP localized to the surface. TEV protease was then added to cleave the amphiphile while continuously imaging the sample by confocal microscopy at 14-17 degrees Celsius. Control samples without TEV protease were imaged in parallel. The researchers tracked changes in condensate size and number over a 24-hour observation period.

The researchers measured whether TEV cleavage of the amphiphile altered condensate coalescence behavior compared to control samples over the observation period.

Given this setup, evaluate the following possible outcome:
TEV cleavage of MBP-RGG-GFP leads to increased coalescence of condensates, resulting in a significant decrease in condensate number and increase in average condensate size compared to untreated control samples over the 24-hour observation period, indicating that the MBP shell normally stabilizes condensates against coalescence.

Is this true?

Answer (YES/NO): YES